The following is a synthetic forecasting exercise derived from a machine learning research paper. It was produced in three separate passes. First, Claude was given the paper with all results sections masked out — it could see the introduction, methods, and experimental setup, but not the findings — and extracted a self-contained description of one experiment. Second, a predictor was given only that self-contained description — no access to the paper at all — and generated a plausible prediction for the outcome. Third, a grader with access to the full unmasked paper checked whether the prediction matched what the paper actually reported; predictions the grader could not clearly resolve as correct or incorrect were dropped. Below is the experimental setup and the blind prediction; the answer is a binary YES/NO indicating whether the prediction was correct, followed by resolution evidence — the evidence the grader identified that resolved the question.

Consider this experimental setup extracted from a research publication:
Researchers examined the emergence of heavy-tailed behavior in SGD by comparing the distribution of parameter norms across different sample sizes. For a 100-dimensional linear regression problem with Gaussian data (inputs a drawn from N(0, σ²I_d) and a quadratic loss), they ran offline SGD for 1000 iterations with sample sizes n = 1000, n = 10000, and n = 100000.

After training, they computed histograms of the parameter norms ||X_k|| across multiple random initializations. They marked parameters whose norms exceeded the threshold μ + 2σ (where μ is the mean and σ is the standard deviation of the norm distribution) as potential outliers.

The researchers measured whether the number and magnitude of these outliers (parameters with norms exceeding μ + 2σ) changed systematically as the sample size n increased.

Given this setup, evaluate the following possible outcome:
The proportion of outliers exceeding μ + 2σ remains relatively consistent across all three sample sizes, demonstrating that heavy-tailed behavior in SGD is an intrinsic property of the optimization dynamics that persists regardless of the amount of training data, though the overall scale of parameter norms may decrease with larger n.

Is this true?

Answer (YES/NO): NO